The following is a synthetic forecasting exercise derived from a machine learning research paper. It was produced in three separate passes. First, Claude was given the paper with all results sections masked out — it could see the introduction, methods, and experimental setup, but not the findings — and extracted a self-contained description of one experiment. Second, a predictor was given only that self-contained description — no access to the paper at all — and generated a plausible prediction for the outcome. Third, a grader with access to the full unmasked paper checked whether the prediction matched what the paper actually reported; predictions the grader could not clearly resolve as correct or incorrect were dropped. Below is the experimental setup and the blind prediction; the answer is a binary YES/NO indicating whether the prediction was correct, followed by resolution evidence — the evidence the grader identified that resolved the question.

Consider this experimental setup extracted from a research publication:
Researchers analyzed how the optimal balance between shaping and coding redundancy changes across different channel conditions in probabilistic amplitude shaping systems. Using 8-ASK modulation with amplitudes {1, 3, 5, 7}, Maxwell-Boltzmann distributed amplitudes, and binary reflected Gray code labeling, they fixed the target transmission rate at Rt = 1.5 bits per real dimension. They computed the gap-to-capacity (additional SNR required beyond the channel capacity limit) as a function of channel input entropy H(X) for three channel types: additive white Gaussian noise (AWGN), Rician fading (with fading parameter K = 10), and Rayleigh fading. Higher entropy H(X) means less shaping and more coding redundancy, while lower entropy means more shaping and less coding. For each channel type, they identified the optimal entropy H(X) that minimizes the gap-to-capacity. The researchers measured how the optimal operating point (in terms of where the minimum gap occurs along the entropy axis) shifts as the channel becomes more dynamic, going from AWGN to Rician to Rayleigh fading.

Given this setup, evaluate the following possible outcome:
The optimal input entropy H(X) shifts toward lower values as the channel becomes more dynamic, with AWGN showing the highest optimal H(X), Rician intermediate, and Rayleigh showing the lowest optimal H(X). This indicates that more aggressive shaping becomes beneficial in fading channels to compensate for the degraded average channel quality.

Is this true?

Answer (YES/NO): NO